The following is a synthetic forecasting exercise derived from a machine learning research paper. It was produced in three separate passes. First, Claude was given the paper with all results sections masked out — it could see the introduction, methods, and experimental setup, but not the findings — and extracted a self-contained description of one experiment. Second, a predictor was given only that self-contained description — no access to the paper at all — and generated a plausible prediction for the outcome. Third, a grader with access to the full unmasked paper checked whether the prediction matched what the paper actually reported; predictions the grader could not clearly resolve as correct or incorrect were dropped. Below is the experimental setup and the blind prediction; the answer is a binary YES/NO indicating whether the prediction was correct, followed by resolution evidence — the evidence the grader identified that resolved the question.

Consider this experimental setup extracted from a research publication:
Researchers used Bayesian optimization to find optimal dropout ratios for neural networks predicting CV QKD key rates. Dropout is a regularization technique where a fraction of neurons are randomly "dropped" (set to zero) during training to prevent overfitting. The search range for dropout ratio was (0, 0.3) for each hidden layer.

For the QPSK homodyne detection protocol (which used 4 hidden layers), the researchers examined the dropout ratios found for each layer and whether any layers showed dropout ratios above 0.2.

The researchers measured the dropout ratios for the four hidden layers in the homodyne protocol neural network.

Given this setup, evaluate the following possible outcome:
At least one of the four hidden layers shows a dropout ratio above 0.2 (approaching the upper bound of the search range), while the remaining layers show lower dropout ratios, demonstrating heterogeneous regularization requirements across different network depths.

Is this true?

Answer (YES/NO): YES